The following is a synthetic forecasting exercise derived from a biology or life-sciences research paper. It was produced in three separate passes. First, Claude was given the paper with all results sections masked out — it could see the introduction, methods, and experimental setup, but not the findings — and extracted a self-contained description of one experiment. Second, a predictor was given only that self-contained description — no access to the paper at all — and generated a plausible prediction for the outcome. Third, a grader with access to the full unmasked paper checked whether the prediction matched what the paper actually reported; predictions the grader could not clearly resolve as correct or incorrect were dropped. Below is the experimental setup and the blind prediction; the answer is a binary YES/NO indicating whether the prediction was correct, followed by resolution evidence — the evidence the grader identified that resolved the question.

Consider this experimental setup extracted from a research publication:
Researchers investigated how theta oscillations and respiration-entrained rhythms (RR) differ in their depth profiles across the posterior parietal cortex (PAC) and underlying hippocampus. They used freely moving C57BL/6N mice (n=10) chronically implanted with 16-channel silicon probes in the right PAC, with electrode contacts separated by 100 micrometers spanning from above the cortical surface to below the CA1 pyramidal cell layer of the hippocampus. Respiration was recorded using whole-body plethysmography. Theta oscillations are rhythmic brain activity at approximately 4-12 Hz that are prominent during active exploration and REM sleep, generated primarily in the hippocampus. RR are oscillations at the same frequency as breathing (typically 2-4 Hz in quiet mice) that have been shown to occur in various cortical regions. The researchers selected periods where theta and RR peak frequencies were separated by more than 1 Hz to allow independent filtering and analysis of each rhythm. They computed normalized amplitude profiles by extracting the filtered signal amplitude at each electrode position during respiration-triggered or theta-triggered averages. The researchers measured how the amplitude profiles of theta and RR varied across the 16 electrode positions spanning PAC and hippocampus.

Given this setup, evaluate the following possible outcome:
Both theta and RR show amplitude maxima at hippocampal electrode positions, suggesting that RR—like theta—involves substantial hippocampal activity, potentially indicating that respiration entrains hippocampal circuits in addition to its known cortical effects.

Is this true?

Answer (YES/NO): NO